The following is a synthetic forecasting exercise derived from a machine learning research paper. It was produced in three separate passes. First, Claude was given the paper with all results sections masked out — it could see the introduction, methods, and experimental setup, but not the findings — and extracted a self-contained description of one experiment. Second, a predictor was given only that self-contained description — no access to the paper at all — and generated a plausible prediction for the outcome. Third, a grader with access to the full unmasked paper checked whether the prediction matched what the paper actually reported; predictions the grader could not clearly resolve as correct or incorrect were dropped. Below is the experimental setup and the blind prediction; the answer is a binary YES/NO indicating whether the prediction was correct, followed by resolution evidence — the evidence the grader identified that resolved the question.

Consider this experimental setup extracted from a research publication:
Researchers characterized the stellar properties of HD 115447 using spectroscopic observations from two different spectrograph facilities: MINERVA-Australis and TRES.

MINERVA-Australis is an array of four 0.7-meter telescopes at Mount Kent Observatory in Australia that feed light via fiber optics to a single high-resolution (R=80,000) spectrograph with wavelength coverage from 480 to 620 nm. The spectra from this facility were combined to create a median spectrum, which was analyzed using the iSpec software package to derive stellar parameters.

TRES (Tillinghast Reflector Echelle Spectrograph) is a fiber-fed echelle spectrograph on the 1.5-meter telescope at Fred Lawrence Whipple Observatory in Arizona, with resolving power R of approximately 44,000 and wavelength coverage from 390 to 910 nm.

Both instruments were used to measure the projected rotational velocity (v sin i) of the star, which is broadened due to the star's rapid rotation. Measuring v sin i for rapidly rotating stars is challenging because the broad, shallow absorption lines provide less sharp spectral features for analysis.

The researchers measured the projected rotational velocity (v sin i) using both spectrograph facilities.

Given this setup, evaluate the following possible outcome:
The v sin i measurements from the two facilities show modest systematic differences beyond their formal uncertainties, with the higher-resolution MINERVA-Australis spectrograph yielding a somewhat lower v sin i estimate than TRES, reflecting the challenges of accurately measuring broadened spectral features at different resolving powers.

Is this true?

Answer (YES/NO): YES